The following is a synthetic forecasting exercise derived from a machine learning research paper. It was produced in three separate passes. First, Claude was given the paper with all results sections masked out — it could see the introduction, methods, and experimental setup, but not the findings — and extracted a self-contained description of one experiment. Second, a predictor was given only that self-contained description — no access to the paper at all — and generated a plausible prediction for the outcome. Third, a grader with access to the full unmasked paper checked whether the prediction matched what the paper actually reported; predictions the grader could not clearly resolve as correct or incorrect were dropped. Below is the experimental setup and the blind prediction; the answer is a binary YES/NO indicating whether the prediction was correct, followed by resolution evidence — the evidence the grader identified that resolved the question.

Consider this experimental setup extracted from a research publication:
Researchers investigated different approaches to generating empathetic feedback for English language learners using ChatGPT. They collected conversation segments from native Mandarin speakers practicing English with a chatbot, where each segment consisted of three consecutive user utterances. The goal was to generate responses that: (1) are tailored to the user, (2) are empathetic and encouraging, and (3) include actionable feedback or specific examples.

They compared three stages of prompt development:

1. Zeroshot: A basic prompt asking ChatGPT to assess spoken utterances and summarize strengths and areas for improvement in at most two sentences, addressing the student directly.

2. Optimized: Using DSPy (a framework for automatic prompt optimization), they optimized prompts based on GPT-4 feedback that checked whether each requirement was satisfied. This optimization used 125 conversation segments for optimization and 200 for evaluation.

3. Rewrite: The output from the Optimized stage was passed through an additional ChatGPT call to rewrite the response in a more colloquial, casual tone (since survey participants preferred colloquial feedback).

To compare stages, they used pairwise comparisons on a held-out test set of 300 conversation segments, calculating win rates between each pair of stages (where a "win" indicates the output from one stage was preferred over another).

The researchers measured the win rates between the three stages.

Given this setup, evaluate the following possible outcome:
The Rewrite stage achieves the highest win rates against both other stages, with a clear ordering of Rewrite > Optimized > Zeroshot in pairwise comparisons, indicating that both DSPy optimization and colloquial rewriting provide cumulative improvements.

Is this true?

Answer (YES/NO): NO